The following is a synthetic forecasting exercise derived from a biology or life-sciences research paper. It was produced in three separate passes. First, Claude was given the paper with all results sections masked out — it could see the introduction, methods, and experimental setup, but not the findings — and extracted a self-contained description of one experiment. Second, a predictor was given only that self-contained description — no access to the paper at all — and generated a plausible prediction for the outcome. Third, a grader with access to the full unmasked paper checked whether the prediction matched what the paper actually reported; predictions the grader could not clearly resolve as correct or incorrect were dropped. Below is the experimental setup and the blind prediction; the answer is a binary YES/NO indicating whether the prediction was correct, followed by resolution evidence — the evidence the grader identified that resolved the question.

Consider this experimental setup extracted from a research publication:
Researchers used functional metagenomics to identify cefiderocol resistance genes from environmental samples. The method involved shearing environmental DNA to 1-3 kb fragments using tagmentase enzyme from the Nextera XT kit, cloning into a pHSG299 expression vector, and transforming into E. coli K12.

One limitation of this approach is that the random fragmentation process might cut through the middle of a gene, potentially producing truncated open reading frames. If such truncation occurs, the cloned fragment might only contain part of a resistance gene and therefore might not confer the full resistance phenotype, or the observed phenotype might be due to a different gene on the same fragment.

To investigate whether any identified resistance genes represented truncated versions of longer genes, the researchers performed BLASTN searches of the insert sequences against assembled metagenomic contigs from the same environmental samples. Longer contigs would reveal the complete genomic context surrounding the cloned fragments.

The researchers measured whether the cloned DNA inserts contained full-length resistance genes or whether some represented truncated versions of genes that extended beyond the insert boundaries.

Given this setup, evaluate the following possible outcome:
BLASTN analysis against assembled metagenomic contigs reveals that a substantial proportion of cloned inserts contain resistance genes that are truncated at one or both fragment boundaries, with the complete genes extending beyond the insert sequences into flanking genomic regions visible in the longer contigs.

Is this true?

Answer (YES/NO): NO